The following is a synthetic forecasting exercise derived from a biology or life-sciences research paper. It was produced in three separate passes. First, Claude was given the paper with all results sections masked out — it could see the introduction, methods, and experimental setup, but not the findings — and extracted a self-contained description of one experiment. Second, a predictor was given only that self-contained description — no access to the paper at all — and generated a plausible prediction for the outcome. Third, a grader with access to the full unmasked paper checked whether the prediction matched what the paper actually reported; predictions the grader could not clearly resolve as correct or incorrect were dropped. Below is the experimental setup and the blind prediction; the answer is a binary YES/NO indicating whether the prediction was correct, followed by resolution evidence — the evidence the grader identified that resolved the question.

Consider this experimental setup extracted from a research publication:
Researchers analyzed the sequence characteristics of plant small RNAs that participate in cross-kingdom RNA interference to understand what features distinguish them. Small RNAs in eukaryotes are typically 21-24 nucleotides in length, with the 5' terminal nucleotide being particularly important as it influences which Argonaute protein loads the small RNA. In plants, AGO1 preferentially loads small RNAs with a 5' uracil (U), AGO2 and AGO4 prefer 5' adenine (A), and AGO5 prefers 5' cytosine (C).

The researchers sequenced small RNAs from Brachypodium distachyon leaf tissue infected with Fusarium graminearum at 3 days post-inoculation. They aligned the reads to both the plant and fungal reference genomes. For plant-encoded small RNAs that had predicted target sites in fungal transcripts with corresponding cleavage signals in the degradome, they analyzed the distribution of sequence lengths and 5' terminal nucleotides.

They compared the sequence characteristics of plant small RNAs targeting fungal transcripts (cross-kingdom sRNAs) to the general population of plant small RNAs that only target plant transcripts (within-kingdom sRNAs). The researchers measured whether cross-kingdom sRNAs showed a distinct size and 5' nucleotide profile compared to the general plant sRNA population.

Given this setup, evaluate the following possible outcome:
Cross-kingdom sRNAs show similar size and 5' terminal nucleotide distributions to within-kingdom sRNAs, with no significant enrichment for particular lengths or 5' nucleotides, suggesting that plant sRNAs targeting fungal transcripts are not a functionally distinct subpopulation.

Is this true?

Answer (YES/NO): NO